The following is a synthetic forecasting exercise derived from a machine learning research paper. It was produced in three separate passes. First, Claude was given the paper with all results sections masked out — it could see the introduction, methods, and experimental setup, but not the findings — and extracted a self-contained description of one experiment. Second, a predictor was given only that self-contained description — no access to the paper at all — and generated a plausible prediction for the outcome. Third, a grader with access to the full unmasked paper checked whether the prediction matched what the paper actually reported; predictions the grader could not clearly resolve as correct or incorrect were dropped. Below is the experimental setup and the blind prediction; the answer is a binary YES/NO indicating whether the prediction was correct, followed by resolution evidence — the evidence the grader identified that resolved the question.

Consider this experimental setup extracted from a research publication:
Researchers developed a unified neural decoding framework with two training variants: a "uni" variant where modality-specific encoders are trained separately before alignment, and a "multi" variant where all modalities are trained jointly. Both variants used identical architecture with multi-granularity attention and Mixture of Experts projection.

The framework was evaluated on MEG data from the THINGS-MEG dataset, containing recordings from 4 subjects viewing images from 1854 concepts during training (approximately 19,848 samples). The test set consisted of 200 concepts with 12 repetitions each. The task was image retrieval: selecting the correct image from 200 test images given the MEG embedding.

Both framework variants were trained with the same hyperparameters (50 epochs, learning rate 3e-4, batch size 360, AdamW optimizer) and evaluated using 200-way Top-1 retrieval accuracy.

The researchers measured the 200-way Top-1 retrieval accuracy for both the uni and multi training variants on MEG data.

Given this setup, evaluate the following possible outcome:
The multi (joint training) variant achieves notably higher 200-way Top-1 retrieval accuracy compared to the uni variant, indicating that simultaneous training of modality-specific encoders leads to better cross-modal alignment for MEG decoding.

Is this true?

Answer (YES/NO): NO